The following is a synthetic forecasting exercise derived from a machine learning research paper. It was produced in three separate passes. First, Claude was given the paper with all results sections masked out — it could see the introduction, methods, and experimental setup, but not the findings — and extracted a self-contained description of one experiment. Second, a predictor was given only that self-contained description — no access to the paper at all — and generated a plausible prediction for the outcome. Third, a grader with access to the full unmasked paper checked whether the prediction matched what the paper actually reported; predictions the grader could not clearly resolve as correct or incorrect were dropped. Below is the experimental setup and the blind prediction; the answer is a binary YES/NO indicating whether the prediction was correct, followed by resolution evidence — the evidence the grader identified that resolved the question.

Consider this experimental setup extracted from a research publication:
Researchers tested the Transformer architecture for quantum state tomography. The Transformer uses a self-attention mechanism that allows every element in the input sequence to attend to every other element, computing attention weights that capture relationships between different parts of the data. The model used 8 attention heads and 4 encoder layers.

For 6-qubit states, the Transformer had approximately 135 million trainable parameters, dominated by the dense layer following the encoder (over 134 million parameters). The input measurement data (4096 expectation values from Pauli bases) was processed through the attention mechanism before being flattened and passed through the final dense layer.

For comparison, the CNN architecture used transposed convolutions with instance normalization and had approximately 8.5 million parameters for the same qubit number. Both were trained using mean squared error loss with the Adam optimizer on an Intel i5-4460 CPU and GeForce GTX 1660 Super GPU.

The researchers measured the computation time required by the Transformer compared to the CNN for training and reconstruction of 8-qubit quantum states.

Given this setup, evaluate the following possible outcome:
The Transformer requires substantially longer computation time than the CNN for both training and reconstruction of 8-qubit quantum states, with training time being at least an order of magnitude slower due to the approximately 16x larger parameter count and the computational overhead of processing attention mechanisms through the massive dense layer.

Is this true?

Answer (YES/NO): NO